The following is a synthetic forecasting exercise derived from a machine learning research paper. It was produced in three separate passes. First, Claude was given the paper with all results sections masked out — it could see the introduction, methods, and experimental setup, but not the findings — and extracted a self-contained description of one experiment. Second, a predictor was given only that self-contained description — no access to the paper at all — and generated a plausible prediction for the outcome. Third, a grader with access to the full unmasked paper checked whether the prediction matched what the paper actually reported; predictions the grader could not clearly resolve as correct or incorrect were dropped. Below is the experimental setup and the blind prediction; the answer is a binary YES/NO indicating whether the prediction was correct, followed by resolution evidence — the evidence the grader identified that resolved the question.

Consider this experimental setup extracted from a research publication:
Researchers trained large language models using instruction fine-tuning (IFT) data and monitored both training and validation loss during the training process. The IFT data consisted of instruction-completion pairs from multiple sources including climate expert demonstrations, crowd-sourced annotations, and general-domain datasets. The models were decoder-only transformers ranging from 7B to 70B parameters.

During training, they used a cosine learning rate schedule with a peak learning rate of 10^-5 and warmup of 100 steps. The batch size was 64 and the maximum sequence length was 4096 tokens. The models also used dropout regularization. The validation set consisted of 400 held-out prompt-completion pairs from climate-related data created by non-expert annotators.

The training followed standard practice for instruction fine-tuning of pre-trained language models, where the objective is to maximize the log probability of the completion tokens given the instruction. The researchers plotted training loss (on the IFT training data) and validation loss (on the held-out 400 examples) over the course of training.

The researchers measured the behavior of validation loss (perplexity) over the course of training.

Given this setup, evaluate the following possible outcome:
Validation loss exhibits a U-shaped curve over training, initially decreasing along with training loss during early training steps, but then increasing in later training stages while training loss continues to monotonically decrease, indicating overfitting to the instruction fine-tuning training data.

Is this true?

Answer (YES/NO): YES